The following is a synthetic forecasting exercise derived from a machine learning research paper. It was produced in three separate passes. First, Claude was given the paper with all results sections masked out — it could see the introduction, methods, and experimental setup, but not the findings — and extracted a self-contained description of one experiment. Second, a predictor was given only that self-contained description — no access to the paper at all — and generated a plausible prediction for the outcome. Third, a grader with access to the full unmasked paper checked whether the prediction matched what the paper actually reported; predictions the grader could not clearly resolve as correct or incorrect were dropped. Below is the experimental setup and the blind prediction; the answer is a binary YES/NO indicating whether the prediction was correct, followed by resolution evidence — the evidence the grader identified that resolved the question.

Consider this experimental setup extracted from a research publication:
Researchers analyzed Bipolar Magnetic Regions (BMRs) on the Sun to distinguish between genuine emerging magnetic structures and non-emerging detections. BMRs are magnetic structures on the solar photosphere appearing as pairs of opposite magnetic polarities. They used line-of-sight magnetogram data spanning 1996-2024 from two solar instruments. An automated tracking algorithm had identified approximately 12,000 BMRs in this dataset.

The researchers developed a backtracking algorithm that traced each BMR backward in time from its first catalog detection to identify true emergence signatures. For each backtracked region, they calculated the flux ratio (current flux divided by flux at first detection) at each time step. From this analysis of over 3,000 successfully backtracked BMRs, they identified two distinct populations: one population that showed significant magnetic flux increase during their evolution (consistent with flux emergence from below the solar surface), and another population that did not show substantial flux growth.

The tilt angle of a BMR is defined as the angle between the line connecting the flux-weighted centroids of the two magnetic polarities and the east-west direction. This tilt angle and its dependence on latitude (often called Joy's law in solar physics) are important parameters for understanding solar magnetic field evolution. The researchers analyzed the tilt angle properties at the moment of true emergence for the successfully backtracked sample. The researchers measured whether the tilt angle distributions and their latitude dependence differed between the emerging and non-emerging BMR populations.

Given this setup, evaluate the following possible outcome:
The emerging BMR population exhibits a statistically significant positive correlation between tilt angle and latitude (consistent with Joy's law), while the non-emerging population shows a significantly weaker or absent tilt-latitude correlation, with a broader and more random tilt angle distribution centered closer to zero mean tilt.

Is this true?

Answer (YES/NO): YES